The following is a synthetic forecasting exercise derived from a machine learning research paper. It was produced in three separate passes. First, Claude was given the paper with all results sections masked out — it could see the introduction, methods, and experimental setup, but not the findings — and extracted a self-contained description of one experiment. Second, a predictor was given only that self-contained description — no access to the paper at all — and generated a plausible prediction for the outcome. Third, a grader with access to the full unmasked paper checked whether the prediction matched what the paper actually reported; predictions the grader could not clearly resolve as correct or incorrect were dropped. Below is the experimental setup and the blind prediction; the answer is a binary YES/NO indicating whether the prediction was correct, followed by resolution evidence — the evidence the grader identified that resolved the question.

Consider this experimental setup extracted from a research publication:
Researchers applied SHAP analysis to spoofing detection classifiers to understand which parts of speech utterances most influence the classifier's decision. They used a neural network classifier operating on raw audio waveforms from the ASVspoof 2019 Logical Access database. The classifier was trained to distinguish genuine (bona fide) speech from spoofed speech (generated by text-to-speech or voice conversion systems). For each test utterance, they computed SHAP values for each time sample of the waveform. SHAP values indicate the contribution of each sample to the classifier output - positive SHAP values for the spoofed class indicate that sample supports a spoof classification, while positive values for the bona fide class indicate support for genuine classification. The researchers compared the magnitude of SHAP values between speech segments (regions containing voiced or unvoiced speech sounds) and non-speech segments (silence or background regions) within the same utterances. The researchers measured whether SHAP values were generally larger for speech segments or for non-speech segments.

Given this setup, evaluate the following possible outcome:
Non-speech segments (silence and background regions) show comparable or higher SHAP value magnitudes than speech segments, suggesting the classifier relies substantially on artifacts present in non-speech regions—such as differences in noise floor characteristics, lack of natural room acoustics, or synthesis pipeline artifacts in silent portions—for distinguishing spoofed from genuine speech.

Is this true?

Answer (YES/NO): NO